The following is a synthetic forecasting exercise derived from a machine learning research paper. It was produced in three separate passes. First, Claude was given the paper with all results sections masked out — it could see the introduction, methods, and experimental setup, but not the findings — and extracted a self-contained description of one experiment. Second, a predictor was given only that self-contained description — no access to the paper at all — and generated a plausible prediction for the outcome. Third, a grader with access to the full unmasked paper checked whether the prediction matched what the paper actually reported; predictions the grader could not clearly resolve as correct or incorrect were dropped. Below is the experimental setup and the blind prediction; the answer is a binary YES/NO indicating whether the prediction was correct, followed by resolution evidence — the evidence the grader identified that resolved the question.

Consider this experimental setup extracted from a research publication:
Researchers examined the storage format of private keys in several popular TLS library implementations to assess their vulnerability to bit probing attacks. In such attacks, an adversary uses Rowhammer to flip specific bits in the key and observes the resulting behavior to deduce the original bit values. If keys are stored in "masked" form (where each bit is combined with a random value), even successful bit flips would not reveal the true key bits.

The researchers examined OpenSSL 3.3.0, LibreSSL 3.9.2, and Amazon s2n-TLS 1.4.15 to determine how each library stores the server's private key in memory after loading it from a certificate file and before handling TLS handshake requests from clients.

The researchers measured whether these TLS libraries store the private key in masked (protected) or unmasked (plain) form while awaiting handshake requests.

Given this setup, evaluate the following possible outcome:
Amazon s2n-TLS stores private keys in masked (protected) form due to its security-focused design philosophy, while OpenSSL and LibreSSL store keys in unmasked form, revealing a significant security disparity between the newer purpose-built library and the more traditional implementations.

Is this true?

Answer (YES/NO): NO